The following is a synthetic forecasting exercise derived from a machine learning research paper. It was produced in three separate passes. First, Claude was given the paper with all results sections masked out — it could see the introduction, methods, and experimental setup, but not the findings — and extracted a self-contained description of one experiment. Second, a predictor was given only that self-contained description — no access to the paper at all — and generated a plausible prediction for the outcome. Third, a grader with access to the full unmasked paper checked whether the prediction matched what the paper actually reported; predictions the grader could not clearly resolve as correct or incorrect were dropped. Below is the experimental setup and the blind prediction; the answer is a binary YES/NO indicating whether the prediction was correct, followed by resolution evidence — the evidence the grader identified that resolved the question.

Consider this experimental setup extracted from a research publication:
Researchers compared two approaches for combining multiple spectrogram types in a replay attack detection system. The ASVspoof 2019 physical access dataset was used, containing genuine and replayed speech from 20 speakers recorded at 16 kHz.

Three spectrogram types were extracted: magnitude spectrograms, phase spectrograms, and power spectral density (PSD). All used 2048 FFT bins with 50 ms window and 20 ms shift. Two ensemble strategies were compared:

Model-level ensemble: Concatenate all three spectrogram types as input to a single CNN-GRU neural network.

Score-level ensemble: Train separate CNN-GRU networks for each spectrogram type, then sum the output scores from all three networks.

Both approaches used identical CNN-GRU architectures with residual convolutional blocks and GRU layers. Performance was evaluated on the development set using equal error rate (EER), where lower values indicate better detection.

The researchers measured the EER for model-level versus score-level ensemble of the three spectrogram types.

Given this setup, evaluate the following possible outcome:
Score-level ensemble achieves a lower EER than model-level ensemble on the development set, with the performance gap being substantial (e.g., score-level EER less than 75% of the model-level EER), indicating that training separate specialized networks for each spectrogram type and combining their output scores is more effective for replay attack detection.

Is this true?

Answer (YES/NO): YES